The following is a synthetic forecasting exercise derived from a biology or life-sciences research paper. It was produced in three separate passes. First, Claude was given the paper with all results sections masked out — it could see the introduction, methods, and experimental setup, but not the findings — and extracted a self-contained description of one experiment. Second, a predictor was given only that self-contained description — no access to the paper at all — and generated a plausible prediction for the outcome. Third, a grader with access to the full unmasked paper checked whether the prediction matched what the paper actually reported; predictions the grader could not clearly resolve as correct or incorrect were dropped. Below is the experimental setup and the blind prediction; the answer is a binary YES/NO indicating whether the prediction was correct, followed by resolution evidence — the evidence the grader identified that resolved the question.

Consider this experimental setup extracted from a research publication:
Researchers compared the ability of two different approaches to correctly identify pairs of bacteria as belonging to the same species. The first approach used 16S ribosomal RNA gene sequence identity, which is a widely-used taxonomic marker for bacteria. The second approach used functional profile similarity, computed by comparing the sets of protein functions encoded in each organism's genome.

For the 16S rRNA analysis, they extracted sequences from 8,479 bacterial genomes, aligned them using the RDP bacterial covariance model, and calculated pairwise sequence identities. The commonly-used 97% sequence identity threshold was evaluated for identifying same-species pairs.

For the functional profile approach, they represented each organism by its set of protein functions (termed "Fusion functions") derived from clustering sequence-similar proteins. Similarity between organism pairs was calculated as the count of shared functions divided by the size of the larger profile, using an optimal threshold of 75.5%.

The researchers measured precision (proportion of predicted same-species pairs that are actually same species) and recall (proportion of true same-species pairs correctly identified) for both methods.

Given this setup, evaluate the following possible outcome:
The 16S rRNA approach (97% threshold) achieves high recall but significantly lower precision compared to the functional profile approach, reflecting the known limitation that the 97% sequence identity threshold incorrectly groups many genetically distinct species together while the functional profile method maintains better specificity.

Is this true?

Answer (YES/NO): YES